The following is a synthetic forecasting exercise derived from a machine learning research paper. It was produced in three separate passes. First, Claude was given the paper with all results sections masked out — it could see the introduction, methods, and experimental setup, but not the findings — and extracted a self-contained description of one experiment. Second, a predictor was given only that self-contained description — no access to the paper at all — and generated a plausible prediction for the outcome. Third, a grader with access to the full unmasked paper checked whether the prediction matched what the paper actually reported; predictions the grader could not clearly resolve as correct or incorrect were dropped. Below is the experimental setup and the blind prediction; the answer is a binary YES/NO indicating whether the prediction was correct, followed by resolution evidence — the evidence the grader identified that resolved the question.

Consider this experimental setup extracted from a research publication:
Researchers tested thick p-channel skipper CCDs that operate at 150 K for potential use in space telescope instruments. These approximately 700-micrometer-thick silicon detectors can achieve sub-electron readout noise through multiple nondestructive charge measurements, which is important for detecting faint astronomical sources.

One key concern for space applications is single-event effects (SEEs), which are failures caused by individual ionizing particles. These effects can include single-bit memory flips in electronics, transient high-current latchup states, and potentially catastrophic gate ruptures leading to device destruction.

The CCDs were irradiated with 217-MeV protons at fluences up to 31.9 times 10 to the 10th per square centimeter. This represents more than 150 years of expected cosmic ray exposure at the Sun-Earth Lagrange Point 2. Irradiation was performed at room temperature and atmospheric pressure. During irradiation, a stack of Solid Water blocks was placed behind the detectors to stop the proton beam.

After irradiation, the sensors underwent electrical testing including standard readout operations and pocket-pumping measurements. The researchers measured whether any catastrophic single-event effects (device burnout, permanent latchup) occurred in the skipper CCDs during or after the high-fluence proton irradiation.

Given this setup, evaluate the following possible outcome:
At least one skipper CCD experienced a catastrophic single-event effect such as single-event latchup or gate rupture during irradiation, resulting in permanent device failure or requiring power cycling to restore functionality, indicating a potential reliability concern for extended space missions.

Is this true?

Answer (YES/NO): NO